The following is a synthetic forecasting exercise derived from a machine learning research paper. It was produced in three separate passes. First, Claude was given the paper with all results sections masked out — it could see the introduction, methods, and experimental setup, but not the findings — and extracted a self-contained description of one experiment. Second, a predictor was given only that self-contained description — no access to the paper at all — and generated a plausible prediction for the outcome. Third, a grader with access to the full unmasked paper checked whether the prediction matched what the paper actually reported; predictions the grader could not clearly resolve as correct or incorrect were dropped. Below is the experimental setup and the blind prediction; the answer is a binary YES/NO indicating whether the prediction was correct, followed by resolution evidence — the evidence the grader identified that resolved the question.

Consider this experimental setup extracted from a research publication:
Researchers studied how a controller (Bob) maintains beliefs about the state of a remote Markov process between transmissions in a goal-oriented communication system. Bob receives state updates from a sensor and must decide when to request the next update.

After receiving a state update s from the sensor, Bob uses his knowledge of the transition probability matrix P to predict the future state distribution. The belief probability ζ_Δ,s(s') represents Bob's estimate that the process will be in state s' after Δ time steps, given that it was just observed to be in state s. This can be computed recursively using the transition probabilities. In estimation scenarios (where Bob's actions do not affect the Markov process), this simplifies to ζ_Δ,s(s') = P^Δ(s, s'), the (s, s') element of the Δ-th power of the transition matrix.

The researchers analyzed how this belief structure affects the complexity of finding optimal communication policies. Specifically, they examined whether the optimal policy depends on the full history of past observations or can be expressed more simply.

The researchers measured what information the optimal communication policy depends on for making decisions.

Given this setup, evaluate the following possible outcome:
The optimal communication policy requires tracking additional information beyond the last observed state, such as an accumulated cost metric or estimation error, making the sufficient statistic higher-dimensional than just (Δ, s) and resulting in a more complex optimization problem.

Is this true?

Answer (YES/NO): NO